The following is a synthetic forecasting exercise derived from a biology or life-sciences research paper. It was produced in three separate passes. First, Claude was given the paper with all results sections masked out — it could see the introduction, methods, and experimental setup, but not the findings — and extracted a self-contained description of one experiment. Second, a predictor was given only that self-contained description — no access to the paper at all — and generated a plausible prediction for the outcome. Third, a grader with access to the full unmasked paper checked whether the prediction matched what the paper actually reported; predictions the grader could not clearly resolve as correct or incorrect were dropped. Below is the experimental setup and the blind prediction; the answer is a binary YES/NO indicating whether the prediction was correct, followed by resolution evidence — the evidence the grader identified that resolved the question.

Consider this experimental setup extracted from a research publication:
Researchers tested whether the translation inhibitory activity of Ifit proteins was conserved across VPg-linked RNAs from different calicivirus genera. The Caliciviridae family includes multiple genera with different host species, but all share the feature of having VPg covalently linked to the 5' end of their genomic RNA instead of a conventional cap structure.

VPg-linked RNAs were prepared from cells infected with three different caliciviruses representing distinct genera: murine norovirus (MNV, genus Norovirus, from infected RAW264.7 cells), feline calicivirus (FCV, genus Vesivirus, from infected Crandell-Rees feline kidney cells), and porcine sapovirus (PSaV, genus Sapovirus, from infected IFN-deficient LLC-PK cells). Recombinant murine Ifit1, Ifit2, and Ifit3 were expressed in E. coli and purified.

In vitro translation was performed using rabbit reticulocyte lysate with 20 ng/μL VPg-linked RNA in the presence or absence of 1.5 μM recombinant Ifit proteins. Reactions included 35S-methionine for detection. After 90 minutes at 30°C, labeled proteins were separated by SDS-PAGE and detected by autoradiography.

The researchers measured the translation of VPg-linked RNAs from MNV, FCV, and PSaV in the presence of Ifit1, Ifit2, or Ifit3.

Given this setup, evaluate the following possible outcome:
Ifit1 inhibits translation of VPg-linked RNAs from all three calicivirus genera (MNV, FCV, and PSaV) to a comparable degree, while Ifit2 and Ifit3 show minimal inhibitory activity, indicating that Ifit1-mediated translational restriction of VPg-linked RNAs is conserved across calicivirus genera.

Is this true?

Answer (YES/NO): NO